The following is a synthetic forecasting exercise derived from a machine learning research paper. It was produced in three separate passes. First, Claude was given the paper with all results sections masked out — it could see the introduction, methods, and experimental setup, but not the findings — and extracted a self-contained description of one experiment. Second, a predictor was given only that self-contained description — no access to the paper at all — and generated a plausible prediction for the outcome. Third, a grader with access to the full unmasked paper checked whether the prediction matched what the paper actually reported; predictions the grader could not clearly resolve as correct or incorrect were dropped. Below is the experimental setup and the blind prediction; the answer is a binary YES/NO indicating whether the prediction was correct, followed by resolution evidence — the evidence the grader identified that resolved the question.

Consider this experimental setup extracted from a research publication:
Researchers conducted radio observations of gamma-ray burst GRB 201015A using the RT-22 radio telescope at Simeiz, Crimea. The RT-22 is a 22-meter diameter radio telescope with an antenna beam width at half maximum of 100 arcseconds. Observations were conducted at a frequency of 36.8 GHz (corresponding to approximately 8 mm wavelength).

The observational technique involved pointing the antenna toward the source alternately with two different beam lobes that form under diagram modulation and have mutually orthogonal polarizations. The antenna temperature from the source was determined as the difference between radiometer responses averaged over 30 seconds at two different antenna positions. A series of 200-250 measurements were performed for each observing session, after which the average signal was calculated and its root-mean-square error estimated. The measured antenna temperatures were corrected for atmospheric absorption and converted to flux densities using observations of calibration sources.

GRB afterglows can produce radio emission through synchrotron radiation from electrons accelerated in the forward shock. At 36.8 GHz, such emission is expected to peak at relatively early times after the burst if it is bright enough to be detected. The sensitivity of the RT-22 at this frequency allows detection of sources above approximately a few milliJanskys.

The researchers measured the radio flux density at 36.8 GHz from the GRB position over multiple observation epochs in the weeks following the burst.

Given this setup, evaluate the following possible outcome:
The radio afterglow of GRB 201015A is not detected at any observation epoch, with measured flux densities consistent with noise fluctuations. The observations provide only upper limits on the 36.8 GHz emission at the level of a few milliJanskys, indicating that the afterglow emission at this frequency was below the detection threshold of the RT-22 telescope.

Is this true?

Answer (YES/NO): NO